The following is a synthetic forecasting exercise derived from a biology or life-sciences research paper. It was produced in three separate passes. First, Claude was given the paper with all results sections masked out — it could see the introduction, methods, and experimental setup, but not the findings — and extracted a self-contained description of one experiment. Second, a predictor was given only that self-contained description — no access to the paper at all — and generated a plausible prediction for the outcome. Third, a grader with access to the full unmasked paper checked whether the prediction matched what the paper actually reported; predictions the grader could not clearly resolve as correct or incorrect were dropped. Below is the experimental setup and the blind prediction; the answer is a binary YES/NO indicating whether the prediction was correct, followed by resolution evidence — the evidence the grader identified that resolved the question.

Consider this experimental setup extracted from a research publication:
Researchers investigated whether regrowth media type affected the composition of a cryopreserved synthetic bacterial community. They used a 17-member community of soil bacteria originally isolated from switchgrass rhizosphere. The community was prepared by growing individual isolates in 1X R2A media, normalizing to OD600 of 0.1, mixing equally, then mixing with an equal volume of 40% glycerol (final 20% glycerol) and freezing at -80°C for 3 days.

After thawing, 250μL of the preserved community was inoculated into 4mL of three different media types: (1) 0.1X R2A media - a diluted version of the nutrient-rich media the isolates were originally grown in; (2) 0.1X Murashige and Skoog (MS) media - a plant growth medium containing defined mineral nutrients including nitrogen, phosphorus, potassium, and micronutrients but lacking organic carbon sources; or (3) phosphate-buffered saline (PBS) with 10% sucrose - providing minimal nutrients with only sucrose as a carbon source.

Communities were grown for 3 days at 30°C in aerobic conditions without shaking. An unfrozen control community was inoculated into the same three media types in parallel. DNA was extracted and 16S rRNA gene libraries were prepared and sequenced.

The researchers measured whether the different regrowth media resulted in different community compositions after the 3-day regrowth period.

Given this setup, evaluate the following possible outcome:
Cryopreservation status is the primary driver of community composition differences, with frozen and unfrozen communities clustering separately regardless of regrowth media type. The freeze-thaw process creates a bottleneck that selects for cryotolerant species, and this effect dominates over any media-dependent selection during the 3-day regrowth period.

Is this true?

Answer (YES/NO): NO